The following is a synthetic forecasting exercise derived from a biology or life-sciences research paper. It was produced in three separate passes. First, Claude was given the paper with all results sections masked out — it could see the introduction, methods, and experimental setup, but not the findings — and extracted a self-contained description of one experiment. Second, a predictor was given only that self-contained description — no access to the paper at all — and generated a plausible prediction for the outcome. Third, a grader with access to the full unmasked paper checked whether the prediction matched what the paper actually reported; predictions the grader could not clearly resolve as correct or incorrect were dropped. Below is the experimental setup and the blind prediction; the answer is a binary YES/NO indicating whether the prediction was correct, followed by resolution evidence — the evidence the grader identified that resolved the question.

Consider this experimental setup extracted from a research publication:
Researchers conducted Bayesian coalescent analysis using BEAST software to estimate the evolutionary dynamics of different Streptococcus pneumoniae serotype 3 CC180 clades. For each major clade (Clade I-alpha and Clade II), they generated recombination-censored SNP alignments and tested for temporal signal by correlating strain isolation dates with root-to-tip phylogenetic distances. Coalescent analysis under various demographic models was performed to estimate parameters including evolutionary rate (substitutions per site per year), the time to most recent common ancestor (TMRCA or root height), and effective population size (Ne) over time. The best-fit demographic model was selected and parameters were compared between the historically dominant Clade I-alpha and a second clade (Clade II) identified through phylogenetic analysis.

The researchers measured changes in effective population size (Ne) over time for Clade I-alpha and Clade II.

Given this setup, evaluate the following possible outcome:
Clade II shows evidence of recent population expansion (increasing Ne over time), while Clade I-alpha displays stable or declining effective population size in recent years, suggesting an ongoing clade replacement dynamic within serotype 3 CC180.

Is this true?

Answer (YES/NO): NO